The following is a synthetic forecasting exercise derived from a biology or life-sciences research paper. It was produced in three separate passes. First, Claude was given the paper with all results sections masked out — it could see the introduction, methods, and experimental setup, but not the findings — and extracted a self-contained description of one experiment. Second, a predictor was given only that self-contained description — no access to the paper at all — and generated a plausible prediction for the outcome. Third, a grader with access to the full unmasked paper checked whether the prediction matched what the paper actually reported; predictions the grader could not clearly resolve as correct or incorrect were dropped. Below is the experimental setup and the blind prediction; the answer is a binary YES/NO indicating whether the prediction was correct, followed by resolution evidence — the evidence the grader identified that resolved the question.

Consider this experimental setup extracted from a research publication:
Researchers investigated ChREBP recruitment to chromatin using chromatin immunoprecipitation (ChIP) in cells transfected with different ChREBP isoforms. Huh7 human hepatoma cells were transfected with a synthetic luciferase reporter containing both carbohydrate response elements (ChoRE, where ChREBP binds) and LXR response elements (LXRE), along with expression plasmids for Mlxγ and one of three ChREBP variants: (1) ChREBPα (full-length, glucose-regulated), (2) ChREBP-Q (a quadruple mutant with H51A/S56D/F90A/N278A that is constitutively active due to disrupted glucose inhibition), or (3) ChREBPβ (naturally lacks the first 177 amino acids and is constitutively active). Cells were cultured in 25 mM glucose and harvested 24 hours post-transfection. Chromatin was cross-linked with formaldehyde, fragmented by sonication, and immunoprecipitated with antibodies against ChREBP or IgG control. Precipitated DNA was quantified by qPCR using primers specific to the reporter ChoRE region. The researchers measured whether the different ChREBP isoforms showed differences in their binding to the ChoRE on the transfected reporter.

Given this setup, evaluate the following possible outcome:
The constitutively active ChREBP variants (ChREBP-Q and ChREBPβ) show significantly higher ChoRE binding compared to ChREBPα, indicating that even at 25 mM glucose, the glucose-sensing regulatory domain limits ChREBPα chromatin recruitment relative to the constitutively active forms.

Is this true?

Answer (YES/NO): NO